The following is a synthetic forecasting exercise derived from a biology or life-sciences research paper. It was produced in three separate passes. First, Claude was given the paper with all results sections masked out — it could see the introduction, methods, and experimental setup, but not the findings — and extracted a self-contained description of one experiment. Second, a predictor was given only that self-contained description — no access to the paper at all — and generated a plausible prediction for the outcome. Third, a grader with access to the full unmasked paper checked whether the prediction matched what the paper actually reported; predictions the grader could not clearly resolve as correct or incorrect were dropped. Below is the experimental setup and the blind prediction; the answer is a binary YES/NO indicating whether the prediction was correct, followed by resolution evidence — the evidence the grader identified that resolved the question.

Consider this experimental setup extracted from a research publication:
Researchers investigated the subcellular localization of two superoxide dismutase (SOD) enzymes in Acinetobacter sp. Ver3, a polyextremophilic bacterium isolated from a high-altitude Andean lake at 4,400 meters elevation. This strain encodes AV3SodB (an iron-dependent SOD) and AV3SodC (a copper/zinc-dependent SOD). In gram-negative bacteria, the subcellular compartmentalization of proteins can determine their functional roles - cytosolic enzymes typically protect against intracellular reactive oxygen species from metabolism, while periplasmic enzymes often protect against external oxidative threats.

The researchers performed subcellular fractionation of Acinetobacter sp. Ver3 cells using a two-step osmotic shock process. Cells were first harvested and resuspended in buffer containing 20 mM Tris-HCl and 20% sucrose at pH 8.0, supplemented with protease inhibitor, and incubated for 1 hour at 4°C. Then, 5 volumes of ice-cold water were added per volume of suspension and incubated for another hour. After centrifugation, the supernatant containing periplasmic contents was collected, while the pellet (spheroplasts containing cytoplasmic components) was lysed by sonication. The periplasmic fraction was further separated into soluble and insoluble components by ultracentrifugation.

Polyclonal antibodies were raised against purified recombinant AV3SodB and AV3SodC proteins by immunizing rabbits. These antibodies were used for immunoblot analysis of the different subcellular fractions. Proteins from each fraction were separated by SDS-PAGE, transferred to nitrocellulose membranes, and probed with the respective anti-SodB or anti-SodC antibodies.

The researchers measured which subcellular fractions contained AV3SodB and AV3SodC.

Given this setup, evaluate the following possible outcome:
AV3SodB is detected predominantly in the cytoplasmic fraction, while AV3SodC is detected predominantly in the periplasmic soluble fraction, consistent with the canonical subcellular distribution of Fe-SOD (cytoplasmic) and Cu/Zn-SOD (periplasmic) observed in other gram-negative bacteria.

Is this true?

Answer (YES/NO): NO